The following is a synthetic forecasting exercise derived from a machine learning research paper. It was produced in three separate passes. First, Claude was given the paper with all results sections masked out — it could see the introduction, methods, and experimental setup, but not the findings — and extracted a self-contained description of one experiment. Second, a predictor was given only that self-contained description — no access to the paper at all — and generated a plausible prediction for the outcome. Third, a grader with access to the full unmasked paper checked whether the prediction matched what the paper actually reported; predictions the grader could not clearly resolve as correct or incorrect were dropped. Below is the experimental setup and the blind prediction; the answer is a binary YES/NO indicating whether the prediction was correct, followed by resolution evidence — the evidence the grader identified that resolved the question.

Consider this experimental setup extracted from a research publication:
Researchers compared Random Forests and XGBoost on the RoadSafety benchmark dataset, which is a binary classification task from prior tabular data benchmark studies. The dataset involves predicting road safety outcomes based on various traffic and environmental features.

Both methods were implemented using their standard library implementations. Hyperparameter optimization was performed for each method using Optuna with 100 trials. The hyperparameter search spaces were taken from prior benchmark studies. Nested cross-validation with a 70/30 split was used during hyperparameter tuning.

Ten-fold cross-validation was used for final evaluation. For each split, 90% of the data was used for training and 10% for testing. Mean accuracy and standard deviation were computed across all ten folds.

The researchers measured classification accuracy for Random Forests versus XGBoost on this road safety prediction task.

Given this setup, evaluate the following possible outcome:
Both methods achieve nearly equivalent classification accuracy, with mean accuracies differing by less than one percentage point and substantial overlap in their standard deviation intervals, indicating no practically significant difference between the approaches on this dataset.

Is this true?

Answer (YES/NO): NO